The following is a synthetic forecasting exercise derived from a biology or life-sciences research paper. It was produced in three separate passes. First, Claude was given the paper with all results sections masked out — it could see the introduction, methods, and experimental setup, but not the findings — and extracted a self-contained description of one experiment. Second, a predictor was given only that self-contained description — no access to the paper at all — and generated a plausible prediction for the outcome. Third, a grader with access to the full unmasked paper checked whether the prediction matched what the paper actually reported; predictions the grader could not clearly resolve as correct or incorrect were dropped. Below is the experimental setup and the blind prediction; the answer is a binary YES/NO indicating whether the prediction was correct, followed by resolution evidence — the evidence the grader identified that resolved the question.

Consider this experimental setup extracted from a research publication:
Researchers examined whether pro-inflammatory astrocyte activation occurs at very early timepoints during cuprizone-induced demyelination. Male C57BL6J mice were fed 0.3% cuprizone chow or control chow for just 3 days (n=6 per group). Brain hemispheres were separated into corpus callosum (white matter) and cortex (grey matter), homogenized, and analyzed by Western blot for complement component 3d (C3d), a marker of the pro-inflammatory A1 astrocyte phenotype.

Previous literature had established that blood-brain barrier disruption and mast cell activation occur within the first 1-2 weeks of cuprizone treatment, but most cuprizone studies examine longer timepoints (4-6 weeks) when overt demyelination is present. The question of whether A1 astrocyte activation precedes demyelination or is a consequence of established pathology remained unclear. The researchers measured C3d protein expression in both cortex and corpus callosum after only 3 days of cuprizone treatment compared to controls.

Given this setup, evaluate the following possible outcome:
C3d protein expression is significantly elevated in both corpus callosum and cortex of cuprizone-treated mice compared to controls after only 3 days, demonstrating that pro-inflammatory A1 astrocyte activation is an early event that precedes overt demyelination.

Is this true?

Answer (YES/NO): NO